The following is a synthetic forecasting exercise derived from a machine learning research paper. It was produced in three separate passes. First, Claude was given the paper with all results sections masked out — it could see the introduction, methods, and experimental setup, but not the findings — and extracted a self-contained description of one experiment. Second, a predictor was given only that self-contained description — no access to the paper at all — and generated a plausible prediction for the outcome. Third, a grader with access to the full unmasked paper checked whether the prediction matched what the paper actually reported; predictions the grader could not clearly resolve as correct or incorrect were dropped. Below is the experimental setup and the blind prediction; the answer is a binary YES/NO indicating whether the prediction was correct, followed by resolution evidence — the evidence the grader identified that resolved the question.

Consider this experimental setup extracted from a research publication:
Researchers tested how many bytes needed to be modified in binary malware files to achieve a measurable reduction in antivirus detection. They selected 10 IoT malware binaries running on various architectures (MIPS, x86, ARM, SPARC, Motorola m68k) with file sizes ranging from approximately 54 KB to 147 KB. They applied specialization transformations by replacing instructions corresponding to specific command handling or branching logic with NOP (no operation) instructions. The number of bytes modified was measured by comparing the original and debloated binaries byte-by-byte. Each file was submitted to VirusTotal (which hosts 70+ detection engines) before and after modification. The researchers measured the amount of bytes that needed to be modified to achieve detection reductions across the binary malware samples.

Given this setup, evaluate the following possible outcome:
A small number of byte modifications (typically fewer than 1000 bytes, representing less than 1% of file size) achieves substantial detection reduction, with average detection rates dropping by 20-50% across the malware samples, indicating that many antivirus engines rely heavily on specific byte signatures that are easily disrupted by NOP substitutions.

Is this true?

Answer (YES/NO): NO